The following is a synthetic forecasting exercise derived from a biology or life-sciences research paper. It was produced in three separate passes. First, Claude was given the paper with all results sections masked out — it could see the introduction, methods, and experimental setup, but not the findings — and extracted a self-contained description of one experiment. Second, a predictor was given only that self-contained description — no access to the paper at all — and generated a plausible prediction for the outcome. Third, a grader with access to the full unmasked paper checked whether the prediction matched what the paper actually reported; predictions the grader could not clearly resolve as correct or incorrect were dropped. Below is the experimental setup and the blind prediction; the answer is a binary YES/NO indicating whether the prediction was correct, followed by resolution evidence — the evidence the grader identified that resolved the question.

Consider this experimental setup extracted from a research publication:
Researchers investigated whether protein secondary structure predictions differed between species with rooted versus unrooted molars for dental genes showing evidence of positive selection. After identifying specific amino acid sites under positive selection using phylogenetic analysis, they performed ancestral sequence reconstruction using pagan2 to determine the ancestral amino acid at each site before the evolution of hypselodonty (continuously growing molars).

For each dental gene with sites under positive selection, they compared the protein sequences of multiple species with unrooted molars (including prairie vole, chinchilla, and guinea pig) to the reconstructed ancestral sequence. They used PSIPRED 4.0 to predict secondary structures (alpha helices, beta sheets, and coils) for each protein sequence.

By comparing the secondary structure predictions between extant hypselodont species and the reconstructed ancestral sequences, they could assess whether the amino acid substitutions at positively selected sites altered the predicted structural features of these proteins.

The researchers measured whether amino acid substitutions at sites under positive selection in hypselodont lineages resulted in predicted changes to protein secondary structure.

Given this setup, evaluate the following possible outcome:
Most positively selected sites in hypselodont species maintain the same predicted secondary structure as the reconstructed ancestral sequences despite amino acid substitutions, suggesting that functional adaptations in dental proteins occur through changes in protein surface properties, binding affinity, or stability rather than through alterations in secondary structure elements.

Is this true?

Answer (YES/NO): YES